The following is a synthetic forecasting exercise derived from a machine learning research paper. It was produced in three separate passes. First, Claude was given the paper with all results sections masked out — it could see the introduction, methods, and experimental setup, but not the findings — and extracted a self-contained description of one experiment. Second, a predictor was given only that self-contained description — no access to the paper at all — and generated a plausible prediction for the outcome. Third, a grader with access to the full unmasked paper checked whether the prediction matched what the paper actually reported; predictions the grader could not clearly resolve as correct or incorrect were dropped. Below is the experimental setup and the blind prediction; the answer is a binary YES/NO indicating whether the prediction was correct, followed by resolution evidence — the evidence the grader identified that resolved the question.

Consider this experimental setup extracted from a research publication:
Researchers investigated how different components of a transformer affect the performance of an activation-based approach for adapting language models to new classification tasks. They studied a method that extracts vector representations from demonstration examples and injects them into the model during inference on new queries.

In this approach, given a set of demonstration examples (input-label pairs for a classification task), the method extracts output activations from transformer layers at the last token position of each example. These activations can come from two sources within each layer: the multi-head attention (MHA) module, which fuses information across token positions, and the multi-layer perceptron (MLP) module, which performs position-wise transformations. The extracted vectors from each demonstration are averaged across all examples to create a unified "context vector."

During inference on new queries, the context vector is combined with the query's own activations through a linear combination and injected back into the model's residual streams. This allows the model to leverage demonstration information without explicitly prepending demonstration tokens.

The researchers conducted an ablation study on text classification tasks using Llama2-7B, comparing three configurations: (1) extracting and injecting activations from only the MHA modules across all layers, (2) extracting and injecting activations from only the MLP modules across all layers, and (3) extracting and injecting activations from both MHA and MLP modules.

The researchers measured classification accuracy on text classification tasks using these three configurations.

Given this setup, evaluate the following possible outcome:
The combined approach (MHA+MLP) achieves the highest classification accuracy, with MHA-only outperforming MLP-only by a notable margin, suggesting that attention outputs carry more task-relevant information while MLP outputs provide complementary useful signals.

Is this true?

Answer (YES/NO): NO